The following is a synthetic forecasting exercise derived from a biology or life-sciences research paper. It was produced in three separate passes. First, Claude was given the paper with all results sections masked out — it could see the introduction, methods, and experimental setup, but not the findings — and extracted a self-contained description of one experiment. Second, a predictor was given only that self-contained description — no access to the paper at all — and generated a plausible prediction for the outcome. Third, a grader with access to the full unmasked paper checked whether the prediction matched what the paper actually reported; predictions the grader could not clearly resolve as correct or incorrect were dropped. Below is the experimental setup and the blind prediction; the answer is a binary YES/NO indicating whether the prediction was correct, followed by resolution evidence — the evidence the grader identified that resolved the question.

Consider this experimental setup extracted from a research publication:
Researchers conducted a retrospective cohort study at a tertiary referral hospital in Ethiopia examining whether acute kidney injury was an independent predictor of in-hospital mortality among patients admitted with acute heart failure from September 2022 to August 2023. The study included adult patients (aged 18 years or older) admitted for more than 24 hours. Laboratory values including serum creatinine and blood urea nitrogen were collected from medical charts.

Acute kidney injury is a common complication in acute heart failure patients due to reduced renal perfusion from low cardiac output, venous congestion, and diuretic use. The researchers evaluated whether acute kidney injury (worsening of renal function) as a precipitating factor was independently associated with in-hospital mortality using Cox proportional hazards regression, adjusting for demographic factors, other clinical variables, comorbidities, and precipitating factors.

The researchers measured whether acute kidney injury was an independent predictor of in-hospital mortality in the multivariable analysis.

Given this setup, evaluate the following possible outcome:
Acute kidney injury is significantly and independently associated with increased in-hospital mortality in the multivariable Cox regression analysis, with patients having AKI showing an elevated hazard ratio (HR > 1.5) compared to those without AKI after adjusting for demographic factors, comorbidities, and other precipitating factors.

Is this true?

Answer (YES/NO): YES